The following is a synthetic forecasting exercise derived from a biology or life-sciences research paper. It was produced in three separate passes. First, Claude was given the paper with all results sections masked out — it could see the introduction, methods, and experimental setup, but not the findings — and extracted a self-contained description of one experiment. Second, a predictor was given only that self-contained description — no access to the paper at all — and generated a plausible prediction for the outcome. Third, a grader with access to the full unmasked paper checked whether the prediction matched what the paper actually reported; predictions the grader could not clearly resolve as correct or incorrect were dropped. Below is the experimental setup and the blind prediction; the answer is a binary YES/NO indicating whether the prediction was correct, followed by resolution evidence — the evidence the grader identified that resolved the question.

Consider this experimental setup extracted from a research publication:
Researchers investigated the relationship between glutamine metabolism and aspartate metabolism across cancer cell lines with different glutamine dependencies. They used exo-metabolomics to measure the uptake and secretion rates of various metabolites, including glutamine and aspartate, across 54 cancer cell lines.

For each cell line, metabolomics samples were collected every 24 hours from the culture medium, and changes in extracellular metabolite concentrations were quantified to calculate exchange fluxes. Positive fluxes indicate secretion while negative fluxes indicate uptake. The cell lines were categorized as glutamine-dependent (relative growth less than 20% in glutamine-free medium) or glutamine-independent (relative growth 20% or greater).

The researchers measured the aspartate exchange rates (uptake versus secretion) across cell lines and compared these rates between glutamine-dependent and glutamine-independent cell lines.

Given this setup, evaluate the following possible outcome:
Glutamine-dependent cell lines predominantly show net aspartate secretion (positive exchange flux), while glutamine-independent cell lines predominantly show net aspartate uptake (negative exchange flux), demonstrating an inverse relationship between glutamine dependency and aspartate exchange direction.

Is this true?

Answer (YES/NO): NO